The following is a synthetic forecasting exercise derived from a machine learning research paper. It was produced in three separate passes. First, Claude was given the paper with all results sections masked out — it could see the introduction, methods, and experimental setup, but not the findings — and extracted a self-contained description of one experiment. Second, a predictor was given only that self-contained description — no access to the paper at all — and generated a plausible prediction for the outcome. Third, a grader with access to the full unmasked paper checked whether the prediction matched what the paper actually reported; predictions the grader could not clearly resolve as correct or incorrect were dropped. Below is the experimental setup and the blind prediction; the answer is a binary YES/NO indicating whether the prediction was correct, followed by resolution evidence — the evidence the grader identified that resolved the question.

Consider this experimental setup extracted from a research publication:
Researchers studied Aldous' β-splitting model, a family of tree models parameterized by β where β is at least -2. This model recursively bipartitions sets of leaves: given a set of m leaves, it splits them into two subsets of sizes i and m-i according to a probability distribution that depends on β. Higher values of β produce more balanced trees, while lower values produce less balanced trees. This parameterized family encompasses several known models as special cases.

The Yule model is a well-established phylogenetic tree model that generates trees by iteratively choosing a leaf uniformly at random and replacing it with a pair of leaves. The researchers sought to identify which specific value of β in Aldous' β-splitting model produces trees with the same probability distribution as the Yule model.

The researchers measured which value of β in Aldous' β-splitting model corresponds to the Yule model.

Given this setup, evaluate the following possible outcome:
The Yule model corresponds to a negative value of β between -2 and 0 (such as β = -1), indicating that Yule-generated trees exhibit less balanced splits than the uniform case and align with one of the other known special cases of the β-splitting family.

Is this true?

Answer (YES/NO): NO